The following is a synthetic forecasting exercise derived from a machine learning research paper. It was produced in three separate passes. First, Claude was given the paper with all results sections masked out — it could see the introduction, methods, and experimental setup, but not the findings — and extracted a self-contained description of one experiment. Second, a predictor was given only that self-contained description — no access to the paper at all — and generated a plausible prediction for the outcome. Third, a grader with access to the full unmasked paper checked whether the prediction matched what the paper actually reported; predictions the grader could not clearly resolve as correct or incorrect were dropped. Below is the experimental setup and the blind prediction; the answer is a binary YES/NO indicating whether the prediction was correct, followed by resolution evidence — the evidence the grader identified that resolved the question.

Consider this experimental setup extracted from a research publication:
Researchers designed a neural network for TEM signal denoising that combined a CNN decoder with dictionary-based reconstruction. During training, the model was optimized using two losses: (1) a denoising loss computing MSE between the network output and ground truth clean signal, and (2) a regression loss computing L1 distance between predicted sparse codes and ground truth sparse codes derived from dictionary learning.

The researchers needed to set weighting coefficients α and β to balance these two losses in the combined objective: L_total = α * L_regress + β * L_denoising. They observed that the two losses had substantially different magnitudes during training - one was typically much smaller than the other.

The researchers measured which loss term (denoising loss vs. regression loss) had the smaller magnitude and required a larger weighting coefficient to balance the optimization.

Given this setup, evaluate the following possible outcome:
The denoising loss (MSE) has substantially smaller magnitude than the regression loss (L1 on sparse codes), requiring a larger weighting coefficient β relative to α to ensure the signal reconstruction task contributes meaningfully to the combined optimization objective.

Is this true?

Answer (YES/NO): NO